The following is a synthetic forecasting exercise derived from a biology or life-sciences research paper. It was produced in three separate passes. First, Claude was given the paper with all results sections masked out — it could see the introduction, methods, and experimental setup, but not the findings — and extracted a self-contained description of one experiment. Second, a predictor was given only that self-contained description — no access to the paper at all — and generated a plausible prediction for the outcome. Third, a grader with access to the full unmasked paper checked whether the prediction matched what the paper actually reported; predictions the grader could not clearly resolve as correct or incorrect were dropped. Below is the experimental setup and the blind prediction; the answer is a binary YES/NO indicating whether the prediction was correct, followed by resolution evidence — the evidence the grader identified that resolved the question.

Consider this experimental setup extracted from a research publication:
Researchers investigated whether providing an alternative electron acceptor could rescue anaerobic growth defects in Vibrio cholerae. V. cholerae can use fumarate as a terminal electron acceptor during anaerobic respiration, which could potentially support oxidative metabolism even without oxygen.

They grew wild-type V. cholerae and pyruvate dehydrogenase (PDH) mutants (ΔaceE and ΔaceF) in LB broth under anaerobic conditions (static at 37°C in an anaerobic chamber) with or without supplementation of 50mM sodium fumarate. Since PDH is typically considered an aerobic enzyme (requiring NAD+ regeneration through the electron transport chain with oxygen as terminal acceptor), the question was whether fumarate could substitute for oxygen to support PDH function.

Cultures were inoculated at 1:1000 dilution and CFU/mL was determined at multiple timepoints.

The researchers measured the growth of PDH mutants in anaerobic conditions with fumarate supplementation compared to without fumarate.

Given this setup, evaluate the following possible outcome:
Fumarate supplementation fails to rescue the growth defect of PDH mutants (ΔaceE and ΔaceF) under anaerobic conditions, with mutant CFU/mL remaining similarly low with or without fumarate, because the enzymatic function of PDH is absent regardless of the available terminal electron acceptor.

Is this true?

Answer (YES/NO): NO